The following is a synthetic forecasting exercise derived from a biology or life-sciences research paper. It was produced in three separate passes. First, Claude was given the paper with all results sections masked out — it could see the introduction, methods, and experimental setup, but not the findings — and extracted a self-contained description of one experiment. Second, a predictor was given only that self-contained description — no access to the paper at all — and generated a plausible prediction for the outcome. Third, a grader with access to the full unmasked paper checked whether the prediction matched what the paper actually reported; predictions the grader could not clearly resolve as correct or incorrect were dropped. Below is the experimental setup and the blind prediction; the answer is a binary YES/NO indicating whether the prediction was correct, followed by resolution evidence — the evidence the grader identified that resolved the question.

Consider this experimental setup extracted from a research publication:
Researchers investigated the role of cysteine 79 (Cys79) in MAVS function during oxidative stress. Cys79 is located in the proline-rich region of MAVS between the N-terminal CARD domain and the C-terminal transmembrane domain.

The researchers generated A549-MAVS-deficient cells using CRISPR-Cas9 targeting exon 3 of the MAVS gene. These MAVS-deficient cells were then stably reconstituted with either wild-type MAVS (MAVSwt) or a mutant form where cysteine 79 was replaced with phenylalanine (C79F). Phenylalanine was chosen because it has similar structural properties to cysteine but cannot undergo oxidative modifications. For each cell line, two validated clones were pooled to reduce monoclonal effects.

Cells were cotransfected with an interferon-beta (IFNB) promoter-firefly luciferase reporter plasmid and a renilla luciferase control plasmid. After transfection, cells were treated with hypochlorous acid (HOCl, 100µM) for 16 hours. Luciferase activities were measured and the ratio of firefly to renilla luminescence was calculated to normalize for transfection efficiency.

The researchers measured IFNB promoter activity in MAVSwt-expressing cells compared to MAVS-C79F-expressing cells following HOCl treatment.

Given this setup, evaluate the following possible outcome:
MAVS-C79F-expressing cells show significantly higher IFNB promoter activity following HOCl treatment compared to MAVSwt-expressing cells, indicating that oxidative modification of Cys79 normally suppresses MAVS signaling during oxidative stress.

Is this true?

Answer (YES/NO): YES